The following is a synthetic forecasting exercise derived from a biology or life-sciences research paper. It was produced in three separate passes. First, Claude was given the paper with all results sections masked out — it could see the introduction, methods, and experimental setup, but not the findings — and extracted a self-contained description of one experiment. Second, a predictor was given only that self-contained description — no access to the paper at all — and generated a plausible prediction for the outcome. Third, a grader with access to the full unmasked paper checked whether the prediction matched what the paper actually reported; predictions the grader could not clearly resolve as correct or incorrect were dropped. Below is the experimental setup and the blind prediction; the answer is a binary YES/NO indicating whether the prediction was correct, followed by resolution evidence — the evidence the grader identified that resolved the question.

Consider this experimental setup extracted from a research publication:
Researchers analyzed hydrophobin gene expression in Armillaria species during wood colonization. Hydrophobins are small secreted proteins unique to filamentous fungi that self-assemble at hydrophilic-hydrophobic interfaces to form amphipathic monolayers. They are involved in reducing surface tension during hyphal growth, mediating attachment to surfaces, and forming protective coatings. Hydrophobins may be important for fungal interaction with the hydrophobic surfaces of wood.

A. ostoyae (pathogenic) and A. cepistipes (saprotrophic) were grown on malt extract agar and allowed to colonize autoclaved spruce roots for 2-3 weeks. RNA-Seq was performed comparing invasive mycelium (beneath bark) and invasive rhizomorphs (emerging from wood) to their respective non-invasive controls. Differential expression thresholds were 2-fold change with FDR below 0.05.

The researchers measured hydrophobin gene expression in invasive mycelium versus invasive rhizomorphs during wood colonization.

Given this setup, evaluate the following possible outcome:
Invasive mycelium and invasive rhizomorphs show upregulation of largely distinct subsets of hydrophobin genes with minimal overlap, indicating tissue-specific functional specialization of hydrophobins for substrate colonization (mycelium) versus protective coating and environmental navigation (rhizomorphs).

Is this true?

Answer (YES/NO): NO